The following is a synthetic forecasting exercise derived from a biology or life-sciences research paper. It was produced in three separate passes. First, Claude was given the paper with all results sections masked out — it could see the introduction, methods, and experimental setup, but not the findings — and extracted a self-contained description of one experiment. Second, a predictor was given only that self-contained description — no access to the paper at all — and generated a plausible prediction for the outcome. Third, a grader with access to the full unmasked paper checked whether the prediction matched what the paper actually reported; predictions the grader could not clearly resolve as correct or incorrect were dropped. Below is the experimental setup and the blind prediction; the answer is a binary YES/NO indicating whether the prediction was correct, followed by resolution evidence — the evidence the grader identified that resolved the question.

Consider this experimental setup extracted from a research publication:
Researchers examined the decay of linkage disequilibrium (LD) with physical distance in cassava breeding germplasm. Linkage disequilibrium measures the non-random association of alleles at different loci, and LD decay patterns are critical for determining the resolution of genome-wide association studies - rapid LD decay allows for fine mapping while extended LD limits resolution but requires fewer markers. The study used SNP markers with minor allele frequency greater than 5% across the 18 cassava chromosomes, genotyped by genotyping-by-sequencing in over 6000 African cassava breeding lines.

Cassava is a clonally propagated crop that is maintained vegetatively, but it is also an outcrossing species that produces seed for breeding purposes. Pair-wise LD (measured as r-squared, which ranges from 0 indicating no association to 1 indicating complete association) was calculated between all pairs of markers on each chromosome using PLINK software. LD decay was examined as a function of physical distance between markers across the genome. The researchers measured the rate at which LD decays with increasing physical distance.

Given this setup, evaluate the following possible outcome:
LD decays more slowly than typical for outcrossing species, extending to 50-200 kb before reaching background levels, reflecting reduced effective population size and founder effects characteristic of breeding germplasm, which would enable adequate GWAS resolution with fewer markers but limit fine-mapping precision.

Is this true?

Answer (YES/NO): NO